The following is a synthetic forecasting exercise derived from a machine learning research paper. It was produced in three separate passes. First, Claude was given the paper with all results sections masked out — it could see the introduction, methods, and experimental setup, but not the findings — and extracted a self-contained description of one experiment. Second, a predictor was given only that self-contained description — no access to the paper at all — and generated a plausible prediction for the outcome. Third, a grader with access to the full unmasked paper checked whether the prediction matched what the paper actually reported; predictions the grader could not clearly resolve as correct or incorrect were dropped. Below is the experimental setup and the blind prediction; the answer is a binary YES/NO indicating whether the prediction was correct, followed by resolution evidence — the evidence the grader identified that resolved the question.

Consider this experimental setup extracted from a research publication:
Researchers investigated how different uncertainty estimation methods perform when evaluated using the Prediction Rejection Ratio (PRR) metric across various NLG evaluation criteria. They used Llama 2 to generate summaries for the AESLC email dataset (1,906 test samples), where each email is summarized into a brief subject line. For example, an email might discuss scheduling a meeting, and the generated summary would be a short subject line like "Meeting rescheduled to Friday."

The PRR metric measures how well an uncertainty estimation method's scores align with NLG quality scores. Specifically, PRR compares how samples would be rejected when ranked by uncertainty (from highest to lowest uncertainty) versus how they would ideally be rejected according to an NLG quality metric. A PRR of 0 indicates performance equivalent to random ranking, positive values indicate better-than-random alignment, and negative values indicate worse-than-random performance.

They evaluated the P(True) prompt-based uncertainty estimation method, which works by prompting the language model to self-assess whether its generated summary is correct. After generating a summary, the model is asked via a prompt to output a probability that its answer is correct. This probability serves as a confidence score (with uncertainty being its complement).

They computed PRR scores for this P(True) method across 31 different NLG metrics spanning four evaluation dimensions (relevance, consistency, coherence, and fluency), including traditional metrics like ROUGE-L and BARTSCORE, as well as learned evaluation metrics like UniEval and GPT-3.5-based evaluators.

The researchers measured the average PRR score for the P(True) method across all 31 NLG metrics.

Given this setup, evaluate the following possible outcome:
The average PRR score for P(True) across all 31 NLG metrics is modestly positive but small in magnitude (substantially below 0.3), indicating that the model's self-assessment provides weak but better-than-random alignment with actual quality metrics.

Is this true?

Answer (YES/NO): NO